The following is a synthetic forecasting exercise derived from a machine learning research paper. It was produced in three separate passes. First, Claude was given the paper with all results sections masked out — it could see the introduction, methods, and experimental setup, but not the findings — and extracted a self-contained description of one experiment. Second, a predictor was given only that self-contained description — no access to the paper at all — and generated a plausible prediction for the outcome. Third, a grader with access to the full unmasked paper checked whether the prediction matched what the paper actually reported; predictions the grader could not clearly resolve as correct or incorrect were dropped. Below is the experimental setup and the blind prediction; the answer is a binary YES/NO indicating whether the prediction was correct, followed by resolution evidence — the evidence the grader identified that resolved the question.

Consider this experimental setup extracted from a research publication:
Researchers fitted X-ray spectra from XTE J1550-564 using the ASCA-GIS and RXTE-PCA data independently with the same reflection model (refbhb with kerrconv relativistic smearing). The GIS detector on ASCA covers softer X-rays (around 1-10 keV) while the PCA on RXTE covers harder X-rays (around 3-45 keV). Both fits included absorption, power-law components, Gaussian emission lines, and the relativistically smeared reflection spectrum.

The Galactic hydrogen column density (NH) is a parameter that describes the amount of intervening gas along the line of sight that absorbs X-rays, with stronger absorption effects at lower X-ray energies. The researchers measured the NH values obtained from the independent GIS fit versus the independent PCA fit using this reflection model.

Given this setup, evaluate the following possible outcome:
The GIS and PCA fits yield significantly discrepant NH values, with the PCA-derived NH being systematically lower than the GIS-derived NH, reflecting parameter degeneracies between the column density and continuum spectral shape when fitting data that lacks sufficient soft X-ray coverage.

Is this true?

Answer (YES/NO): NO